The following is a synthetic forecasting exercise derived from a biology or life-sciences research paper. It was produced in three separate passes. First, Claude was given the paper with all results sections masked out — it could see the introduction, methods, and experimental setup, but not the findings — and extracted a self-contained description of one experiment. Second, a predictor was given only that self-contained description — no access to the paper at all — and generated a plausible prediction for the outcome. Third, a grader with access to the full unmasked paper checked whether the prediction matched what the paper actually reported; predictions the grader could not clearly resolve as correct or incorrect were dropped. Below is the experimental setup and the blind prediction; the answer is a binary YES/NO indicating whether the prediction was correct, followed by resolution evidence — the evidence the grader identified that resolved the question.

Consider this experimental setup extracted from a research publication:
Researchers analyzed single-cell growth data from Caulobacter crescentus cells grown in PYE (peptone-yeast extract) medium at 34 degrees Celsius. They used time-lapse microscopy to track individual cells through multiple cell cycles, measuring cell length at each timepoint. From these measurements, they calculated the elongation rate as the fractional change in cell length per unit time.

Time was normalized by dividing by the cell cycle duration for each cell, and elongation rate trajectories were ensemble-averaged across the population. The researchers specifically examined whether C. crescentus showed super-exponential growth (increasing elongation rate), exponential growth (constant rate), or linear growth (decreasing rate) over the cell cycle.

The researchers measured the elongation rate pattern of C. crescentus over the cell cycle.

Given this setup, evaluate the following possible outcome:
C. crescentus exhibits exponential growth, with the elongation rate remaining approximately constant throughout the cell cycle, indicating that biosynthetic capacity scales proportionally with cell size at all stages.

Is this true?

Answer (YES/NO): NO